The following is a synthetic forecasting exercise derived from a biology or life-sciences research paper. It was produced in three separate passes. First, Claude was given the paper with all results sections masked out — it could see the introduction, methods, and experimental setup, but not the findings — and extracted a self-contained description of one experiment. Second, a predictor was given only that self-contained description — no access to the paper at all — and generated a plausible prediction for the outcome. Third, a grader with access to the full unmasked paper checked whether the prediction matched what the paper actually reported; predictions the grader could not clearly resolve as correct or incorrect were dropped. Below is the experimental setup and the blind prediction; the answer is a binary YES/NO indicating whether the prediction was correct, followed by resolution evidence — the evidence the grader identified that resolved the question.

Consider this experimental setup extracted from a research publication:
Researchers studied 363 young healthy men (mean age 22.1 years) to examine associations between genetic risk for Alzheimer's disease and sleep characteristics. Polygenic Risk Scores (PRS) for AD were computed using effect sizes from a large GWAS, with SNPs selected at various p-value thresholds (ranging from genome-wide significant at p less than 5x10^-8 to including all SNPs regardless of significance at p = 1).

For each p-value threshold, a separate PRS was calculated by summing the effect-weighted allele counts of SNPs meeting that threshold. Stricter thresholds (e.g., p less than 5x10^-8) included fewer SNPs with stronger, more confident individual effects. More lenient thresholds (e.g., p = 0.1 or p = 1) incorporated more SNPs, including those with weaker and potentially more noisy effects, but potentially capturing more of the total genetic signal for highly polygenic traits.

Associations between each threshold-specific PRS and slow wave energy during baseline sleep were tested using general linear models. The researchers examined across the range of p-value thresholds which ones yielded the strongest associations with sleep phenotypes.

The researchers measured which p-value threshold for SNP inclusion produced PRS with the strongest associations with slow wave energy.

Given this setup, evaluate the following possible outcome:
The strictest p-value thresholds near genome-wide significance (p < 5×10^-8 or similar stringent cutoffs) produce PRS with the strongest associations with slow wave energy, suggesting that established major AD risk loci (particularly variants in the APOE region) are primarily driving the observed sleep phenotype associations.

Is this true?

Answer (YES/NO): NO